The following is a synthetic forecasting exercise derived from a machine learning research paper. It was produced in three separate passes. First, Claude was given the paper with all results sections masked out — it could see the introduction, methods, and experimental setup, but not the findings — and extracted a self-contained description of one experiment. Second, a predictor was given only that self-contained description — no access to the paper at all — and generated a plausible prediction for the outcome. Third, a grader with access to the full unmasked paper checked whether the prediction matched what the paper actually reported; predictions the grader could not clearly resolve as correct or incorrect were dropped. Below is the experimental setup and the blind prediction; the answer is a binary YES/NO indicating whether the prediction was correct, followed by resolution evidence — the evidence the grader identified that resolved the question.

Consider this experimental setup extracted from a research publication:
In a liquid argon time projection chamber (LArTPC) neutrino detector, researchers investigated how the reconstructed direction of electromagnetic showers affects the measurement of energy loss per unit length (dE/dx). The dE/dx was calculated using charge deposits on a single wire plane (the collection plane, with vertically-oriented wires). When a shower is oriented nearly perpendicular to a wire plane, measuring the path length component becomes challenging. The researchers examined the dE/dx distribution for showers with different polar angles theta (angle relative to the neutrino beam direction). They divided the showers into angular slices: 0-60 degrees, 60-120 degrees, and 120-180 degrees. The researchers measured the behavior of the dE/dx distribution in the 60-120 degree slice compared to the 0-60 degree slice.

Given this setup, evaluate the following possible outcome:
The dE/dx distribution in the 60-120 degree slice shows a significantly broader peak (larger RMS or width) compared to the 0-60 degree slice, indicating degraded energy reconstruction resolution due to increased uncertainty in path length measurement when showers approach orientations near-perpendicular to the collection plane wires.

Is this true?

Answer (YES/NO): NO